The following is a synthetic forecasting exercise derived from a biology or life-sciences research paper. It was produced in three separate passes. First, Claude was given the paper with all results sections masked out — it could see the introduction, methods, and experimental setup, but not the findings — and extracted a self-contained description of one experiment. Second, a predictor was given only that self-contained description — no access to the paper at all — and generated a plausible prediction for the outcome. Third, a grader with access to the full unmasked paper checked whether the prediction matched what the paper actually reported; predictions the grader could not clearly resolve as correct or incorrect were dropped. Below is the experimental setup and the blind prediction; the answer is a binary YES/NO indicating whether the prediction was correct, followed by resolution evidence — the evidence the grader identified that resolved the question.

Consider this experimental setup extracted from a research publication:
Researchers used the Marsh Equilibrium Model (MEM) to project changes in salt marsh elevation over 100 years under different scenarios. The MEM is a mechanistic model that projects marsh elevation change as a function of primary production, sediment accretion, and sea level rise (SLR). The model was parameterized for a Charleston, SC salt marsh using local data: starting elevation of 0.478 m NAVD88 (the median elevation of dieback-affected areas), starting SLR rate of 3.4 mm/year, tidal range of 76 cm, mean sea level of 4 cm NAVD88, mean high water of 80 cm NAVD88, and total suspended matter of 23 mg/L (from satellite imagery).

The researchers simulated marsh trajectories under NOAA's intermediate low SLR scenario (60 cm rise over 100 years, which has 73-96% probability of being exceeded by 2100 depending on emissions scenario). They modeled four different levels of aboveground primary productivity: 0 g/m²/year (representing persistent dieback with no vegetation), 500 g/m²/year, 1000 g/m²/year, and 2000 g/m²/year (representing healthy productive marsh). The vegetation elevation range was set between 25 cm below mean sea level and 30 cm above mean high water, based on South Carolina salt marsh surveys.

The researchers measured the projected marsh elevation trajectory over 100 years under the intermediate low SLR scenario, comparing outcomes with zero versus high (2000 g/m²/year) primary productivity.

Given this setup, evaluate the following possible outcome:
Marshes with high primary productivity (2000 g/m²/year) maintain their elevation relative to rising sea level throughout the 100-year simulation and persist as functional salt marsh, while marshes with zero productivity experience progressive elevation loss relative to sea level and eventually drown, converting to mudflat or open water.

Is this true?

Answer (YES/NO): NO